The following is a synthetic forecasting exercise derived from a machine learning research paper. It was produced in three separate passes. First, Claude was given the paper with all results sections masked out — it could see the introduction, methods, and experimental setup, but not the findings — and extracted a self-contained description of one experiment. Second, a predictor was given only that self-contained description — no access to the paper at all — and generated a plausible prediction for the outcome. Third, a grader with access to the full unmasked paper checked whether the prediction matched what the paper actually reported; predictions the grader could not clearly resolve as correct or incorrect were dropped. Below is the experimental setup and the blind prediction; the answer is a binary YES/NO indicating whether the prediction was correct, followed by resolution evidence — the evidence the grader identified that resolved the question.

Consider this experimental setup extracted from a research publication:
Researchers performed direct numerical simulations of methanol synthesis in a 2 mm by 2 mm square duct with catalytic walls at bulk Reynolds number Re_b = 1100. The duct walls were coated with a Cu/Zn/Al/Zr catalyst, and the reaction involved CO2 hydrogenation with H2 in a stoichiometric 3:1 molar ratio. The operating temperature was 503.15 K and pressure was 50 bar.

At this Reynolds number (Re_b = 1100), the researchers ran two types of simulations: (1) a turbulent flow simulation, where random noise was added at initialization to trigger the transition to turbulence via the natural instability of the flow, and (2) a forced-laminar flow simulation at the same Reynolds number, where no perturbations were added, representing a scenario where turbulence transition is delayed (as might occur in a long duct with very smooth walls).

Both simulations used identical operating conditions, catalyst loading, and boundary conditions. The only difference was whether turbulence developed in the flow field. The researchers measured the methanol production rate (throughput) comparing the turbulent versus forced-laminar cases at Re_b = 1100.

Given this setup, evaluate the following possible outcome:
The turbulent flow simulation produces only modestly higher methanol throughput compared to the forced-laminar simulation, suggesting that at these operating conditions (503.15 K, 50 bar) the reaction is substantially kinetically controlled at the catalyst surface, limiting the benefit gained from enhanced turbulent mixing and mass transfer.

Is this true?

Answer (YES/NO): NO